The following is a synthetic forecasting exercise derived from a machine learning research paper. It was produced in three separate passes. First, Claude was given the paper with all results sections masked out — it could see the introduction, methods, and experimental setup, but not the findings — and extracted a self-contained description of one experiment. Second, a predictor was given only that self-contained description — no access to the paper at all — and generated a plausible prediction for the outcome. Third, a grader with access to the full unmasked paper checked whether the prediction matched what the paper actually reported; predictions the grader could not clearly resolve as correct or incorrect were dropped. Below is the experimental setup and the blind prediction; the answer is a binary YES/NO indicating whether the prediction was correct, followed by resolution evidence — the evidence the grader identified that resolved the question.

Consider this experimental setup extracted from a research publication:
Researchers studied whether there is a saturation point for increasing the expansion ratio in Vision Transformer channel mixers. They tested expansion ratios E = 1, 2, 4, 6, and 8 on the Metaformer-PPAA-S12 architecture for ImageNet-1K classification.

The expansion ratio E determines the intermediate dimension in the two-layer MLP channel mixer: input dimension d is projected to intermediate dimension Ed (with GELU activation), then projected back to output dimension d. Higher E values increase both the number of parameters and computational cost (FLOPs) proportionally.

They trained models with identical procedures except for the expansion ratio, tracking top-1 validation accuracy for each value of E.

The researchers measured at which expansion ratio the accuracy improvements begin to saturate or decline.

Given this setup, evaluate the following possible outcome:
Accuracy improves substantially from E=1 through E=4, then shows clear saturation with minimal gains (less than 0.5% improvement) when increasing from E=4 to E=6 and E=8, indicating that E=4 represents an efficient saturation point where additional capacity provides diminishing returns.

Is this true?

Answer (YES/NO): NO